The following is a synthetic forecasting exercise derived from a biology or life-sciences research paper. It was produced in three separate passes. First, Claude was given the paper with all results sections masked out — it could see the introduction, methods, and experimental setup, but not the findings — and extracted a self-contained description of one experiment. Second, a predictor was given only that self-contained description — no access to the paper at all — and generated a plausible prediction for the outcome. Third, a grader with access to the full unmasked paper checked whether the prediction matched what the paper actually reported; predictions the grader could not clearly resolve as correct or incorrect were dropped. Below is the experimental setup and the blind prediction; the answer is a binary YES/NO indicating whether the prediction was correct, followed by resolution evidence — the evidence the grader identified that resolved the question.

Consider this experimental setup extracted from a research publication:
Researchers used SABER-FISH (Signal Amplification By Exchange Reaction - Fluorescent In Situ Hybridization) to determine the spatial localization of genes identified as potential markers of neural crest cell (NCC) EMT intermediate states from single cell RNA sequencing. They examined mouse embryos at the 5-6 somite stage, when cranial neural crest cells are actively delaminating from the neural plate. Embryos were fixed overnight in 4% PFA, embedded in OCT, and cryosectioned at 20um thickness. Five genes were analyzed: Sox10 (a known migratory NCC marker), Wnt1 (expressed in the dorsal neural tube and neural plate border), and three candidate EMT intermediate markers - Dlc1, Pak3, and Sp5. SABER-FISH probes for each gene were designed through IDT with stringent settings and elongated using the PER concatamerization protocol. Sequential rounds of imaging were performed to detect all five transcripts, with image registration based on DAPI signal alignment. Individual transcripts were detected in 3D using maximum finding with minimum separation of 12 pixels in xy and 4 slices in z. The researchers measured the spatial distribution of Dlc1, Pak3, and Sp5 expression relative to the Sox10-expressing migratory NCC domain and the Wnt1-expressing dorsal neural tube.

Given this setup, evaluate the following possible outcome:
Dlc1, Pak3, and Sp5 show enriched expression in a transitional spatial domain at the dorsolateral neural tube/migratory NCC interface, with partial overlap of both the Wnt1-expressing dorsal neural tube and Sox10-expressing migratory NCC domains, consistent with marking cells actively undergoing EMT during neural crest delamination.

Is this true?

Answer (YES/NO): NO